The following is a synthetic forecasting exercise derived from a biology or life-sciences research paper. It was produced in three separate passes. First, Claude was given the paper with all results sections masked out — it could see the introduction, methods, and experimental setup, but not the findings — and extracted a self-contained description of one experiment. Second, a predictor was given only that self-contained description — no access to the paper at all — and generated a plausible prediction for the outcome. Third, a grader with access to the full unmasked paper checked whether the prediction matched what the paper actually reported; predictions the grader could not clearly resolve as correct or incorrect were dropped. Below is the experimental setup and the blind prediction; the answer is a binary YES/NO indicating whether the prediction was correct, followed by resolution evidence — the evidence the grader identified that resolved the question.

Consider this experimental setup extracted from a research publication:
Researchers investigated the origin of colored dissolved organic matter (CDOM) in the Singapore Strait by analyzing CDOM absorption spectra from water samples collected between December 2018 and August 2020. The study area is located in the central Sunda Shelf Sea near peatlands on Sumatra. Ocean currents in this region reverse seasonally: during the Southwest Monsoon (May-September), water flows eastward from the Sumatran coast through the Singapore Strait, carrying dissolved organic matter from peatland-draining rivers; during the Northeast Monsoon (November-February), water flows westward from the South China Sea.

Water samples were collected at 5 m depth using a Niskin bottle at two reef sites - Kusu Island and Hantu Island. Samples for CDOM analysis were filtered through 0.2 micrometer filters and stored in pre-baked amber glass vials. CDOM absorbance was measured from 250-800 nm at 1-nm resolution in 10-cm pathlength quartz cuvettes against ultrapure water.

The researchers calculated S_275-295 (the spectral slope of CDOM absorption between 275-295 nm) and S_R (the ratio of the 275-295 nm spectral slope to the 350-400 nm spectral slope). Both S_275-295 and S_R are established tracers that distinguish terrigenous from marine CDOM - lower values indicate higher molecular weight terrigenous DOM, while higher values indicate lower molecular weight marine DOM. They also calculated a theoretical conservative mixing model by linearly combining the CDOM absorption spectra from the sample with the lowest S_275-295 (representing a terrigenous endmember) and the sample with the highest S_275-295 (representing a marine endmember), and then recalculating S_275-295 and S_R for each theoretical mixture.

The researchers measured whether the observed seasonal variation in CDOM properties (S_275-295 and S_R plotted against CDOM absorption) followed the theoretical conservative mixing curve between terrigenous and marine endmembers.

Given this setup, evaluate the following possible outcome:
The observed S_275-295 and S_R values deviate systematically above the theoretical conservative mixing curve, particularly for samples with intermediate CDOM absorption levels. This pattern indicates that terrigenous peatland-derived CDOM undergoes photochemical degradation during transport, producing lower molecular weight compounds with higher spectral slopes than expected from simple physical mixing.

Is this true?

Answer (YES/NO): NO